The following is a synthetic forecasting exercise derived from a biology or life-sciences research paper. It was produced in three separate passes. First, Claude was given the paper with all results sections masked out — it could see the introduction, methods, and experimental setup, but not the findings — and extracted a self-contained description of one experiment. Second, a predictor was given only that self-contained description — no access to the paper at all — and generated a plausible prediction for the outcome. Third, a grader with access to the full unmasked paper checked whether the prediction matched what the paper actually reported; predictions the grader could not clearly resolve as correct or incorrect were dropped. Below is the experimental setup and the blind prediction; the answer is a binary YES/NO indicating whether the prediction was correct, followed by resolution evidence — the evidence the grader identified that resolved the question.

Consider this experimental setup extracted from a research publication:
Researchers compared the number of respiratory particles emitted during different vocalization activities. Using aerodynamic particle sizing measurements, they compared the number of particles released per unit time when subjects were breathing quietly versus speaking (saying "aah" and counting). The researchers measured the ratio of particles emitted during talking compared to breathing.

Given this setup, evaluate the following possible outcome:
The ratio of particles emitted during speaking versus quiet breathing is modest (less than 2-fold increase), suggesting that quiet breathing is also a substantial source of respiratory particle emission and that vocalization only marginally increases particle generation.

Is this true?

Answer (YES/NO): NO